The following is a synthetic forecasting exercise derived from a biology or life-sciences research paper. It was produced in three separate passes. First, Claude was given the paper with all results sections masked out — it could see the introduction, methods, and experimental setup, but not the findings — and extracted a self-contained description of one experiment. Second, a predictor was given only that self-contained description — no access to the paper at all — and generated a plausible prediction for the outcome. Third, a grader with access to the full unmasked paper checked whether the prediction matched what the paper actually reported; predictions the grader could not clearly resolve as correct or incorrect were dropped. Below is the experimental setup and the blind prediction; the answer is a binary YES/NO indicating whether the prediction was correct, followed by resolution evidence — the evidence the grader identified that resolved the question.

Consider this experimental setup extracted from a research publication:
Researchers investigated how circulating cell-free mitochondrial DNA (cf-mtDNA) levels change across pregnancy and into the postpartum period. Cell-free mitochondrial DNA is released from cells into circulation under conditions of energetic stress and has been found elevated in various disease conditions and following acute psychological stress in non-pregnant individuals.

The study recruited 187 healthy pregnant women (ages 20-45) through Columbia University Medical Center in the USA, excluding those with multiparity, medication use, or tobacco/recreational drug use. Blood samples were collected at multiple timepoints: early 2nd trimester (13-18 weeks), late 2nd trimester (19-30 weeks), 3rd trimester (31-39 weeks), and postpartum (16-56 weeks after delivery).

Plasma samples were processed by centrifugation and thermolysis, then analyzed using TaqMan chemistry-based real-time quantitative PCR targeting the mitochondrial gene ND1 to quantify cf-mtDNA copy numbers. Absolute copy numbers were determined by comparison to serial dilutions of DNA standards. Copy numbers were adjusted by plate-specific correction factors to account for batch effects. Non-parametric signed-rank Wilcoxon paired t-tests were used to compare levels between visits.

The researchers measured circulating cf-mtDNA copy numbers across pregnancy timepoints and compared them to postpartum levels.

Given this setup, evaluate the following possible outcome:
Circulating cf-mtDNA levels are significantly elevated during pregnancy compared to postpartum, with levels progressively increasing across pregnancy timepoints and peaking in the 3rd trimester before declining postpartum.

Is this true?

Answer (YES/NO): NO